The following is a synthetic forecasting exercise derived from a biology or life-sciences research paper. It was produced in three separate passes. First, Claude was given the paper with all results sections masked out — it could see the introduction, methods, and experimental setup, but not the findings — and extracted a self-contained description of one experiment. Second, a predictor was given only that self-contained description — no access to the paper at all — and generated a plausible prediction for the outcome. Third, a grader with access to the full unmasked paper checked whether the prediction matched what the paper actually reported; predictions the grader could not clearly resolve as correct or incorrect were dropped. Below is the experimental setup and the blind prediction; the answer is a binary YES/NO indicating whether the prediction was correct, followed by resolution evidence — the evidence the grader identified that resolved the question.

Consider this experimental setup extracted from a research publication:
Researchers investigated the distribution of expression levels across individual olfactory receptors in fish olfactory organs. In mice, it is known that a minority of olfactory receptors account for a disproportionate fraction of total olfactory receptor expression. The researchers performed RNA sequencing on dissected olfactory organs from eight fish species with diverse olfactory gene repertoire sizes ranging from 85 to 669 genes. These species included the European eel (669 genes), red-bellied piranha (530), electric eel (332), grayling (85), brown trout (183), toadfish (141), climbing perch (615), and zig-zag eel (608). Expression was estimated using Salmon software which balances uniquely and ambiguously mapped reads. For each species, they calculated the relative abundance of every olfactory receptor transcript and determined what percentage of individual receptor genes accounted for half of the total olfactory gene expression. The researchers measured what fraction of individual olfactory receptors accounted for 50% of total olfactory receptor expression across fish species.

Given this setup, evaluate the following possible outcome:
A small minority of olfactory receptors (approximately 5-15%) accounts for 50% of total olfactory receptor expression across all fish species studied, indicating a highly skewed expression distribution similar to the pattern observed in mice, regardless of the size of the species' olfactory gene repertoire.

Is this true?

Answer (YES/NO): NO